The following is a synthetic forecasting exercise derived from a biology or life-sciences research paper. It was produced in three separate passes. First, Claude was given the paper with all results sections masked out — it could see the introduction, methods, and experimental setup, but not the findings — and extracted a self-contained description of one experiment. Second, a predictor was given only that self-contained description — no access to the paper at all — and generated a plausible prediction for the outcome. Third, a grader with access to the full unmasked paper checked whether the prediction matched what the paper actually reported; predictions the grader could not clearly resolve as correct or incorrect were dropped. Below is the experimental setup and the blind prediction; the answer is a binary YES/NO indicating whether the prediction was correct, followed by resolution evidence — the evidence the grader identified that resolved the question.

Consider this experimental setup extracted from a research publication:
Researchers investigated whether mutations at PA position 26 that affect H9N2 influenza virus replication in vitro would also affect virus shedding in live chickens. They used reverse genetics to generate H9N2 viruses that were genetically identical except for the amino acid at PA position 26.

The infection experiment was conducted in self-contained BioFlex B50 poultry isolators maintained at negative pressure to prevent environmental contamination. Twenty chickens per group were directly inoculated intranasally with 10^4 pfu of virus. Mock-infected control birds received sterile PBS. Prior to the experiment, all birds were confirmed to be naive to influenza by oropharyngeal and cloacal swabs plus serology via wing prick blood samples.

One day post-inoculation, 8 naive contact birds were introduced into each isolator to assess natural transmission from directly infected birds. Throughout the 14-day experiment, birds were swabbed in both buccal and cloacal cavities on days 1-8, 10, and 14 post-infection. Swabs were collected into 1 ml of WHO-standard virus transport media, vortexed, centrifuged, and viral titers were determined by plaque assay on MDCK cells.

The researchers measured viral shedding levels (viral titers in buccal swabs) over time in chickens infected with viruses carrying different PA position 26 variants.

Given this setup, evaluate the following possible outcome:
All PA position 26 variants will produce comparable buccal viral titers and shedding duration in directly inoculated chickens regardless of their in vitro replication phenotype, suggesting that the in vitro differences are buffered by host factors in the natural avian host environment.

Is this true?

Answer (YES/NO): NO